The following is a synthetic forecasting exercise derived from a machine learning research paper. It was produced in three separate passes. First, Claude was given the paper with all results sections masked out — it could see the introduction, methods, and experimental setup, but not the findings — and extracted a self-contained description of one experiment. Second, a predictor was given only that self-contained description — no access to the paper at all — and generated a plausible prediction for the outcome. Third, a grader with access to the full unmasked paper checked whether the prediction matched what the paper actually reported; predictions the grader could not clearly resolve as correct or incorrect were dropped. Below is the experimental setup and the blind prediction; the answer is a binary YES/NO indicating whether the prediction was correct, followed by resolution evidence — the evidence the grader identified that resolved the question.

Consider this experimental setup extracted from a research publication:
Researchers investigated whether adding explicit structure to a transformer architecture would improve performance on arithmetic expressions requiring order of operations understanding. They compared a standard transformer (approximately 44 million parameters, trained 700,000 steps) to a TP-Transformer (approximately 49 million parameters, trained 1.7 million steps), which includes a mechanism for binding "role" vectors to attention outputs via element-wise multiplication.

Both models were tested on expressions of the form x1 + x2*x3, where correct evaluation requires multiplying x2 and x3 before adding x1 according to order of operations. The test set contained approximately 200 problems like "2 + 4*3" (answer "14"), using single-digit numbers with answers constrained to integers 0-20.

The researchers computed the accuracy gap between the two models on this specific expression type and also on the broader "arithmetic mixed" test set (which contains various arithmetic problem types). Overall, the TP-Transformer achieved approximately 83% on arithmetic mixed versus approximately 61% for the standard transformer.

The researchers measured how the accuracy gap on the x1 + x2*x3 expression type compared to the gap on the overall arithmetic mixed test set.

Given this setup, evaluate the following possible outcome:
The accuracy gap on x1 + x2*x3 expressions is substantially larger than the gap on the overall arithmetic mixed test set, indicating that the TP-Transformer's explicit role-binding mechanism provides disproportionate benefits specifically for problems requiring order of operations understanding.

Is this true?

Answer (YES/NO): YES